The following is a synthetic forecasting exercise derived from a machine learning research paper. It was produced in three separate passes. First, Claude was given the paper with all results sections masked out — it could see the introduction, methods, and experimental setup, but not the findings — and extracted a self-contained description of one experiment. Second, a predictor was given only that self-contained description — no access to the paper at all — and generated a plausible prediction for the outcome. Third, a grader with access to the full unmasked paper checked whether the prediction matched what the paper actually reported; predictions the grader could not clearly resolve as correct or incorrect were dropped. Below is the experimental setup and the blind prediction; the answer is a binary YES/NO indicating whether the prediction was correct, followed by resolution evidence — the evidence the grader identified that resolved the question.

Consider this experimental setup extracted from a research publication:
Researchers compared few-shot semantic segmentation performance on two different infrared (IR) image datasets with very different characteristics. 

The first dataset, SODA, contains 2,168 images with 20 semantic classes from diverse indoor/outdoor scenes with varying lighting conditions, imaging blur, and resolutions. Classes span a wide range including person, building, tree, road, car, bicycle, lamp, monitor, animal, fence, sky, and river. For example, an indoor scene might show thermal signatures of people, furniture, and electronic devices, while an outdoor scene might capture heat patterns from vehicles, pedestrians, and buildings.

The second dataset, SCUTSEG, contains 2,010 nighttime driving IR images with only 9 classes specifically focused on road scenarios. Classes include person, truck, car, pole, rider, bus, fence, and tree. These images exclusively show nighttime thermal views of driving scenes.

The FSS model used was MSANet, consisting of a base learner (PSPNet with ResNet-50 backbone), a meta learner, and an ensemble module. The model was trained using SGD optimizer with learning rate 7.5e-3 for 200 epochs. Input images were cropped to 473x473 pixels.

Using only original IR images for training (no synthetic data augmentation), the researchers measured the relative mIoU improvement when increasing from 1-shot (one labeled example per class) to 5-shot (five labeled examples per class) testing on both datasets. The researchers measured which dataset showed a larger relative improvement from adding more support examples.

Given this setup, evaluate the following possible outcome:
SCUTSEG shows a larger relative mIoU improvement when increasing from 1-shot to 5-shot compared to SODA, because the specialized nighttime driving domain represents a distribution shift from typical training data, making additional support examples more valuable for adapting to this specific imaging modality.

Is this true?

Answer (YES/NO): YES